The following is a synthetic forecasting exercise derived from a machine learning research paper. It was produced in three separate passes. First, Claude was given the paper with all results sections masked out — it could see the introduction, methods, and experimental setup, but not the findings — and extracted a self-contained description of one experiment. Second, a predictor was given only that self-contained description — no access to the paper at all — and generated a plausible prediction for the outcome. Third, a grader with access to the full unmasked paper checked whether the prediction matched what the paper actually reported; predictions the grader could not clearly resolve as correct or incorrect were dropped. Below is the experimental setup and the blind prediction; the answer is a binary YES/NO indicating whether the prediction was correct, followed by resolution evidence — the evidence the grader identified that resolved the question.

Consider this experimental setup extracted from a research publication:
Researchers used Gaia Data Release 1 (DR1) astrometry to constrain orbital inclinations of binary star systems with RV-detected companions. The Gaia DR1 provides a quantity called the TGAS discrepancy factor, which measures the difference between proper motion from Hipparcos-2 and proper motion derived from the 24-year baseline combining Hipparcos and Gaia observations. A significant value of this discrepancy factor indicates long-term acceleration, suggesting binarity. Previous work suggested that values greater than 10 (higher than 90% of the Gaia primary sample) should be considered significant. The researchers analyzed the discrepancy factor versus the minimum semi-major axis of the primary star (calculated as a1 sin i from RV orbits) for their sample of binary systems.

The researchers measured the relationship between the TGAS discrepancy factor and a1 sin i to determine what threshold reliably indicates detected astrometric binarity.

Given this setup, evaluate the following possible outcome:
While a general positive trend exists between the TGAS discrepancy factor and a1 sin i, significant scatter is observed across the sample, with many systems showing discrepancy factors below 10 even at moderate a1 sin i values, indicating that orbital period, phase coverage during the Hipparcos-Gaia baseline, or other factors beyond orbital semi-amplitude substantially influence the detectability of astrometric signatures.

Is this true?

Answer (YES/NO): YES